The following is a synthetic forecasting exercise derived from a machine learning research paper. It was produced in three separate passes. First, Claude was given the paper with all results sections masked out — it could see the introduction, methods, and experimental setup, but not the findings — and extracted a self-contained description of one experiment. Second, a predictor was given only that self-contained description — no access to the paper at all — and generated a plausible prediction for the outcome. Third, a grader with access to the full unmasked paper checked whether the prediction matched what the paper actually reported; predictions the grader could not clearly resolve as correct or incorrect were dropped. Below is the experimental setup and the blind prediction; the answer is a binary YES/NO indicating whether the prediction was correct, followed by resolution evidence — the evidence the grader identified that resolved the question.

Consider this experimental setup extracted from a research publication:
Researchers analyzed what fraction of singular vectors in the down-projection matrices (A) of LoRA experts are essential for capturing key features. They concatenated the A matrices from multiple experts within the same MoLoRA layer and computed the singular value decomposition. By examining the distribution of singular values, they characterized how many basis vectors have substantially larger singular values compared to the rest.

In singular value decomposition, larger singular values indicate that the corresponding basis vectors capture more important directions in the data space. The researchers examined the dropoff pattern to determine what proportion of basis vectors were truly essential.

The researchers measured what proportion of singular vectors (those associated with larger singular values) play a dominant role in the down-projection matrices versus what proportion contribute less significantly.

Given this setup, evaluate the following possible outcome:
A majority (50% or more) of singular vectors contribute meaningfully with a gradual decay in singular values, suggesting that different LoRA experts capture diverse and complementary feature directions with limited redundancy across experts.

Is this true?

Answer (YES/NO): NO